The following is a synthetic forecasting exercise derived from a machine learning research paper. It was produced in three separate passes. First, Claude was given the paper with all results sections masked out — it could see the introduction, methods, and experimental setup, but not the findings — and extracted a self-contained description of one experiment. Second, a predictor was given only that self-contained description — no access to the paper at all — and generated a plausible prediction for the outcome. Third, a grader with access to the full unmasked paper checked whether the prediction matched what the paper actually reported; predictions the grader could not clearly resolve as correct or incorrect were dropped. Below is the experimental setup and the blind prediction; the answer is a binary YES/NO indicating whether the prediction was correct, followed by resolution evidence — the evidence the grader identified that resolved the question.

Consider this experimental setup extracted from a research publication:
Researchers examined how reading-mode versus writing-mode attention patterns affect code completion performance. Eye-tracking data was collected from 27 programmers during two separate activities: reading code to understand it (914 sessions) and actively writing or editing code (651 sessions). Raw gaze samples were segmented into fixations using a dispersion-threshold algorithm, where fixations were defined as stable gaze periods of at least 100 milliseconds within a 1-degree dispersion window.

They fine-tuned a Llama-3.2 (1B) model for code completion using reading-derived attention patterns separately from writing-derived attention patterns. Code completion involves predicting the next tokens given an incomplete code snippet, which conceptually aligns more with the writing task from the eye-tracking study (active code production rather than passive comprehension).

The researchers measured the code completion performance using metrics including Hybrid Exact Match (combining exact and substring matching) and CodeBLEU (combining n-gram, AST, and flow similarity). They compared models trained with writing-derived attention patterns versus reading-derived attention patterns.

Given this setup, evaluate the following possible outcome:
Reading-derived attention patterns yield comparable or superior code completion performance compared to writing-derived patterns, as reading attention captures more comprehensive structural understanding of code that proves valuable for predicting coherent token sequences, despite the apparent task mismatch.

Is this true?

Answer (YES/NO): NO